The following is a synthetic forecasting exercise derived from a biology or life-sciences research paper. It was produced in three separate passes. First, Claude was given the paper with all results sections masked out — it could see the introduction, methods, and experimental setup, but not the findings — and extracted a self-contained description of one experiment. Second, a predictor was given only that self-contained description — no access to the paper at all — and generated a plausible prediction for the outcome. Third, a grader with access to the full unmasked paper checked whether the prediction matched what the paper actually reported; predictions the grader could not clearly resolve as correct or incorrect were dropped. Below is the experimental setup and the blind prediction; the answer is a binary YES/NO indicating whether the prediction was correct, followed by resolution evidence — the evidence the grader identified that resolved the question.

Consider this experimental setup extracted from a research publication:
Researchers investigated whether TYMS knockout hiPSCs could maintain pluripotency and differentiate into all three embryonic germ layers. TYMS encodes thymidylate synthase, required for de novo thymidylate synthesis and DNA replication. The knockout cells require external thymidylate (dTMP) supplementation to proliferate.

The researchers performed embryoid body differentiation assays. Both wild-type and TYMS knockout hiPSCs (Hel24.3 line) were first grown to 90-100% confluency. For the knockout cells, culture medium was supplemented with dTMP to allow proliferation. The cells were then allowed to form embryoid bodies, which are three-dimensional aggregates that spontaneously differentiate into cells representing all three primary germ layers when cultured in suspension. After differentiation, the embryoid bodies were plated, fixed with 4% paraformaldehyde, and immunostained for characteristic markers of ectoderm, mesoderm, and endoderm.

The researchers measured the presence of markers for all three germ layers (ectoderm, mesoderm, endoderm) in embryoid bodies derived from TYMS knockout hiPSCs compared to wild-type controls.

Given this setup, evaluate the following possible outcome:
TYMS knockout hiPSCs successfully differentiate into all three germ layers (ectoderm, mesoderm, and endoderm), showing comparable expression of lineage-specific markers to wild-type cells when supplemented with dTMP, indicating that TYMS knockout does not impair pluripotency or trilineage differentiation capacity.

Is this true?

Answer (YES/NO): YES